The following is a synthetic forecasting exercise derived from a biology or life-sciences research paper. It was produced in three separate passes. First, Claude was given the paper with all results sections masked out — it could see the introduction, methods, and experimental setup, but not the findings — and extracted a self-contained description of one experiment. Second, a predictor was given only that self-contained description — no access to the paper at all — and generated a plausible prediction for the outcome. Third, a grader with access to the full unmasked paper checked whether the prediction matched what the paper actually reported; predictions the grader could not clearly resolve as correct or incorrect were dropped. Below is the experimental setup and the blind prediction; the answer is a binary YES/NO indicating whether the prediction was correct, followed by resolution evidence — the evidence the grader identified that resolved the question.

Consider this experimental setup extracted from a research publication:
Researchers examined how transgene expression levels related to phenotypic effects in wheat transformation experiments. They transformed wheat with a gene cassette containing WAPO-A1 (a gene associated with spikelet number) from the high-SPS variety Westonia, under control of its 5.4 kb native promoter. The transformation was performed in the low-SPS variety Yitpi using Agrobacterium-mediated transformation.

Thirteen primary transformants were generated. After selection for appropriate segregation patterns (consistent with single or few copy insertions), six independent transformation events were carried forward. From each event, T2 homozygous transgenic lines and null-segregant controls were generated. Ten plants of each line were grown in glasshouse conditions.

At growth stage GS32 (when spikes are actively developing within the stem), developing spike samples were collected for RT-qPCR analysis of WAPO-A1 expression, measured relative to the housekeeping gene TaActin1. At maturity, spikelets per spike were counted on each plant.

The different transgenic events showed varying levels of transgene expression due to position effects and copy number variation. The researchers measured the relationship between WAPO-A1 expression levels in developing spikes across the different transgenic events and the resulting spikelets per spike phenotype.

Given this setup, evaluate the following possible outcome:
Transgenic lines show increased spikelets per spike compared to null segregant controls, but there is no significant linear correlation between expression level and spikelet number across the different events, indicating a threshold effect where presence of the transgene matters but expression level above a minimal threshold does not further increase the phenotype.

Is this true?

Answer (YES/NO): NO